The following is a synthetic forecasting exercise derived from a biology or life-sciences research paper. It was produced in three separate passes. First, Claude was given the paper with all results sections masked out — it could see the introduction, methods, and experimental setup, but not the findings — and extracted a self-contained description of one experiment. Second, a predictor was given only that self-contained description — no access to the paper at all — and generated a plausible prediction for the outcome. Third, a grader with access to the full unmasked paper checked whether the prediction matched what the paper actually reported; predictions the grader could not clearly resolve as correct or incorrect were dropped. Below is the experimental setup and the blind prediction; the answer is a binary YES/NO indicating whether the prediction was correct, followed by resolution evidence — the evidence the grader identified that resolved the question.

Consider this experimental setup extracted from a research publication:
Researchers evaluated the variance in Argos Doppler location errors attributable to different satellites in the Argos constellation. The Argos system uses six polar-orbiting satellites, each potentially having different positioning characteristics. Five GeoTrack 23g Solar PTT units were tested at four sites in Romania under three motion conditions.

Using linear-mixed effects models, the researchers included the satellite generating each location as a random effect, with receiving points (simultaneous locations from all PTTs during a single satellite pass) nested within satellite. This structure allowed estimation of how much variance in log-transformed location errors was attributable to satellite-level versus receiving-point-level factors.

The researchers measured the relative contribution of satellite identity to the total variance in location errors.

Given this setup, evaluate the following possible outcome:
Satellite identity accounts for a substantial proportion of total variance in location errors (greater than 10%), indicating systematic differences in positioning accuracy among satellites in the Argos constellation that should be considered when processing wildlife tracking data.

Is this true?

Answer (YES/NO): NO